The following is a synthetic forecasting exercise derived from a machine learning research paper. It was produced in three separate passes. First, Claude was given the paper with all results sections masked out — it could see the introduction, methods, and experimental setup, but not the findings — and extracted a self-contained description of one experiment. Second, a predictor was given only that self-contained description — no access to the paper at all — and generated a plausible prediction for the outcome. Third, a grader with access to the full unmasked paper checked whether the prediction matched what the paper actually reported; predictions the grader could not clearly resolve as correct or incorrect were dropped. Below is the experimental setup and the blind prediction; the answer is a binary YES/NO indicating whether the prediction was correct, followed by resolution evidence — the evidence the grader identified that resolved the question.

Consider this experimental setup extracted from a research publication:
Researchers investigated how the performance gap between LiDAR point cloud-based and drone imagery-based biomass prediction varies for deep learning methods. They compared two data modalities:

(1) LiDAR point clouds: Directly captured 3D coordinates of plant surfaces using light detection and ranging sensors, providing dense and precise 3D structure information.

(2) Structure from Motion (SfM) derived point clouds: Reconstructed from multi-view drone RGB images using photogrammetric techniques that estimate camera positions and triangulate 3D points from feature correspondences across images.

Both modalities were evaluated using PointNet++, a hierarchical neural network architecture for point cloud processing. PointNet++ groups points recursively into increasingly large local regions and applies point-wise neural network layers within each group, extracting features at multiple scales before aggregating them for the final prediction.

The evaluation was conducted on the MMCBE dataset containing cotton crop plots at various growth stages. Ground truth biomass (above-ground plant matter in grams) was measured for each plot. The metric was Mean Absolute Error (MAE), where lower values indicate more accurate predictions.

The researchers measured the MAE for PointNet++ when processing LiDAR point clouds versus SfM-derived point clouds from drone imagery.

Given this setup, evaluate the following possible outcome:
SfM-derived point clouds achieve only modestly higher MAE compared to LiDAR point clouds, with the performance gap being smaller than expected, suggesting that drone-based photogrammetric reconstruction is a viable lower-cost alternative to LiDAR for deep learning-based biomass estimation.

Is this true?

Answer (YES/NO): YES